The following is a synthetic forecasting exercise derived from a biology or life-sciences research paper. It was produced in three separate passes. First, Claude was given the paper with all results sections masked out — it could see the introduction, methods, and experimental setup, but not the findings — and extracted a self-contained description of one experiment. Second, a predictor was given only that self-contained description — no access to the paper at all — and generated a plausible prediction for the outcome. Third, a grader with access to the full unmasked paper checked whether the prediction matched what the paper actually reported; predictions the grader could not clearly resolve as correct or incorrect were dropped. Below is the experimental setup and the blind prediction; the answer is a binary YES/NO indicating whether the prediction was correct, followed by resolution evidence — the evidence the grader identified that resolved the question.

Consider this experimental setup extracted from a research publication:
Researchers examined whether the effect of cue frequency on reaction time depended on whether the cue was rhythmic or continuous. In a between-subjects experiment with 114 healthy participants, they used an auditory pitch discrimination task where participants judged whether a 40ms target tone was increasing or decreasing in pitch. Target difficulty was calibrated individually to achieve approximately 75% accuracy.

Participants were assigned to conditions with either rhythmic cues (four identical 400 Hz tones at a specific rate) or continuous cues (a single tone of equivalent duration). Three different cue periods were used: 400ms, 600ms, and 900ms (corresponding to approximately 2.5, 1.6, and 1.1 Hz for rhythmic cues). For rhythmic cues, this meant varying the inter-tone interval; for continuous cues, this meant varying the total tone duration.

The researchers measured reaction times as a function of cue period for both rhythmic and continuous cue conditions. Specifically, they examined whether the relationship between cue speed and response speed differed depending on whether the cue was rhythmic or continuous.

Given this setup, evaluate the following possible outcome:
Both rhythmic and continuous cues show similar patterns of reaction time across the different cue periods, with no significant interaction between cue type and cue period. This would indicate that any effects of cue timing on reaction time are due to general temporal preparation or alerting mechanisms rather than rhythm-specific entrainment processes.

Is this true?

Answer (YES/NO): NO